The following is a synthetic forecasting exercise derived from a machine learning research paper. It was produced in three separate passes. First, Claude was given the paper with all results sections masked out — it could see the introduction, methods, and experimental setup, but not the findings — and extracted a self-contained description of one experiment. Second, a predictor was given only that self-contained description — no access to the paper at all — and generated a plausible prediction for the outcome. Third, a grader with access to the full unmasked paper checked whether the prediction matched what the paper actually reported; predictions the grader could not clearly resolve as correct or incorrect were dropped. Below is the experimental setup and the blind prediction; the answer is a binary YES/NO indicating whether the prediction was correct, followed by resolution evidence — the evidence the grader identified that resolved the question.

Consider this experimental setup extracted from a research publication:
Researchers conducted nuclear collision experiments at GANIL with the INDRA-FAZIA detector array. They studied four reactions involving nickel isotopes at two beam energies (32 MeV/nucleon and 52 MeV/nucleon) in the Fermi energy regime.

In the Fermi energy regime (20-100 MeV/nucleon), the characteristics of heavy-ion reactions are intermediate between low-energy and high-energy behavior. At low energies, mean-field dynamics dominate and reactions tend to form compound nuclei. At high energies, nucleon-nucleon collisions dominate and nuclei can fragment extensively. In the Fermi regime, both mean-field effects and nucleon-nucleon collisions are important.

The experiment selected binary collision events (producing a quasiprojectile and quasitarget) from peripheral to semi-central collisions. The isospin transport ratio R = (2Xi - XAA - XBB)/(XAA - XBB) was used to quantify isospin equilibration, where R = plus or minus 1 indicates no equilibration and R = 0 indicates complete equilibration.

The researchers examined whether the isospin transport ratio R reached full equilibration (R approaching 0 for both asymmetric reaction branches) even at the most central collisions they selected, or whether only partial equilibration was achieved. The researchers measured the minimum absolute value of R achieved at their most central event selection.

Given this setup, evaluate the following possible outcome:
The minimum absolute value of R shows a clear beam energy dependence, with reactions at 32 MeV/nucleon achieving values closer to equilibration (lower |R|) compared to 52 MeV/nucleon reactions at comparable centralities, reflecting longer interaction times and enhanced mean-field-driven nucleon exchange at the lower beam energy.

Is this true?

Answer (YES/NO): YES